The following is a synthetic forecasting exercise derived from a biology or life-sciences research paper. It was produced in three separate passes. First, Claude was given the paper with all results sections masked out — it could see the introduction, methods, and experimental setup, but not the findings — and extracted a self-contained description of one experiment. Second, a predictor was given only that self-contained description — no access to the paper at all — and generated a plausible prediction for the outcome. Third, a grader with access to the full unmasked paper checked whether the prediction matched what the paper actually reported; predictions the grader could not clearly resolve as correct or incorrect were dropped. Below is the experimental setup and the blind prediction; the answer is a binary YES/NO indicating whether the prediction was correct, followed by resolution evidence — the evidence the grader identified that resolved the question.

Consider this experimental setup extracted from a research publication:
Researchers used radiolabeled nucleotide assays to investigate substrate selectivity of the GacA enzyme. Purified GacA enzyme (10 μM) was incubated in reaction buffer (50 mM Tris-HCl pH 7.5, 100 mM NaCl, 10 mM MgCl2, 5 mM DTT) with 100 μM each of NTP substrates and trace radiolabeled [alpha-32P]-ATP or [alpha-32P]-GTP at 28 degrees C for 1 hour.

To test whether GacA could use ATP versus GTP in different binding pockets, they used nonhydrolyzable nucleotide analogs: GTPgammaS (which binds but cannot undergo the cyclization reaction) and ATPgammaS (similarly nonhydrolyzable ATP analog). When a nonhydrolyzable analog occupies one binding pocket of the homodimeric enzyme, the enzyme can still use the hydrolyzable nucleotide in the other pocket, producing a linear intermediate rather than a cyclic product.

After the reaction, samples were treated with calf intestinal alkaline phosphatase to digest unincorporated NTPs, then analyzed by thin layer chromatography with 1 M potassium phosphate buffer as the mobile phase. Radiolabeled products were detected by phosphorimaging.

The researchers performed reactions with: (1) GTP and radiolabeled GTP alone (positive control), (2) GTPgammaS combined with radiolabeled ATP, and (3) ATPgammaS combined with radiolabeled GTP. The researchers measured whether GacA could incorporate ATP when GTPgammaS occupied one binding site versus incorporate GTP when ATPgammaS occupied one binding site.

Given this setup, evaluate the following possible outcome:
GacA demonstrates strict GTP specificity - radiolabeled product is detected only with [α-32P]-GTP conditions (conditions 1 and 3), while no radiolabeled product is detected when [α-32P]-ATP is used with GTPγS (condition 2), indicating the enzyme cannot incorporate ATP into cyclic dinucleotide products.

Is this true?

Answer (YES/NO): NO